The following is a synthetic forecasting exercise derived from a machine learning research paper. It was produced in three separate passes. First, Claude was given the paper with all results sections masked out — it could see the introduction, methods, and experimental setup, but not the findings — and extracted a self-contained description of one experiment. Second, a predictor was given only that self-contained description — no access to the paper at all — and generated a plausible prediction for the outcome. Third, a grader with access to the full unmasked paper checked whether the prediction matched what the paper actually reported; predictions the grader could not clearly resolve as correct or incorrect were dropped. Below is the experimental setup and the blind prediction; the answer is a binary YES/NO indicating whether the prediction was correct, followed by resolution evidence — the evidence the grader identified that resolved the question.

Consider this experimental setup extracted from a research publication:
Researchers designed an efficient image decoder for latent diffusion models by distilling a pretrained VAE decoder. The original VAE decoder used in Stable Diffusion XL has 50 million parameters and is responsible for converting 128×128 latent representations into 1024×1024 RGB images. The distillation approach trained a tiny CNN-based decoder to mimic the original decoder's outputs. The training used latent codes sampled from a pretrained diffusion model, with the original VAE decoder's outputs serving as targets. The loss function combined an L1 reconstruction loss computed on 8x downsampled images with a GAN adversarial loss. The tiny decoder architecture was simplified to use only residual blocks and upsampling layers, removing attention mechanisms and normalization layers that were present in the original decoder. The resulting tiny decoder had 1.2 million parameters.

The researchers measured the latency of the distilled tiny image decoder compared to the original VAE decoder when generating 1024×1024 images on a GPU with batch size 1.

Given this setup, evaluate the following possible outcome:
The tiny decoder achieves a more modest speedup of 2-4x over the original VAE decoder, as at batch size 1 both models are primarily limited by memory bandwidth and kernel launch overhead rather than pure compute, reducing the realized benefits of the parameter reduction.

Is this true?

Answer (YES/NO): NO